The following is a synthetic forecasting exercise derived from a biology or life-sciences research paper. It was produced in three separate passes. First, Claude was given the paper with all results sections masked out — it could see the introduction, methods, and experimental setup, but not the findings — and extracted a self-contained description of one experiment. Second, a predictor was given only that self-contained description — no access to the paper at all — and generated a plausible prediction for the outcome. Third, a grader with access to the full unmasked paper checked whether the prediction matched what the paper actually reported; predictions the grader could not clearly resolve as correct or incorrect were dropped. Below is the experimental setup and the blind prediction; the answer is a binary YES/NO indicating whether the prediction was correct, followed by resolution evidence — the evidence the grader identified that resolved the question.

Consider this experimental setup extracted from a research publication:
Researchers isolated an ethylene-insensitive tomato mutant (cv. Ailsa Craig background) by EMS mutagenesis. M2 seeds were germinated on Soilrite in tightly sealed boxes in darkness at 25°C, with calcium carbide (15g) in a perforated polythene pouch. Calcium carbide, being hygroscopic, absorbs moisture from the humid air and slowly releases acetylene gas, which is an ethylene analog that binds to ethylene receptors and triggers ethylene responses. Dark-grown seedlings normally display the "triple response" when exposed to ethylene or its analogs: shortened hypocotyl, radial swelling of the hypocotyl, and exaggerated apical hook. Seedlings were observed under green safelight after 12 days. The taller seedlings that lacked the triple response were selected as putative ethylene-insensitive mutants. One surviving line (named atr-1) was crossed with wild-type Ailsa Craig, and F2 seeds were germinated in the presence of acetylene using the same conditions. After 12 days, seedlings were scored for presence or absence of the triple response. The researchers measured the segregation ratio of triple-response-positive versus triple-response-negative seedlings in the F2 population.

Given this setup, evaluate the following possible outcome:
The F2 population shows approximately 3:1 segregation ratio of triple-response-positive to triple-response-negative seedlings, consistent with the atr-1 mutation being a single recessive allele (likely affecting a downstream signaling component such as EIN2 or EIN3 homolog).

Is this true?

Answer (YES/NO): NO